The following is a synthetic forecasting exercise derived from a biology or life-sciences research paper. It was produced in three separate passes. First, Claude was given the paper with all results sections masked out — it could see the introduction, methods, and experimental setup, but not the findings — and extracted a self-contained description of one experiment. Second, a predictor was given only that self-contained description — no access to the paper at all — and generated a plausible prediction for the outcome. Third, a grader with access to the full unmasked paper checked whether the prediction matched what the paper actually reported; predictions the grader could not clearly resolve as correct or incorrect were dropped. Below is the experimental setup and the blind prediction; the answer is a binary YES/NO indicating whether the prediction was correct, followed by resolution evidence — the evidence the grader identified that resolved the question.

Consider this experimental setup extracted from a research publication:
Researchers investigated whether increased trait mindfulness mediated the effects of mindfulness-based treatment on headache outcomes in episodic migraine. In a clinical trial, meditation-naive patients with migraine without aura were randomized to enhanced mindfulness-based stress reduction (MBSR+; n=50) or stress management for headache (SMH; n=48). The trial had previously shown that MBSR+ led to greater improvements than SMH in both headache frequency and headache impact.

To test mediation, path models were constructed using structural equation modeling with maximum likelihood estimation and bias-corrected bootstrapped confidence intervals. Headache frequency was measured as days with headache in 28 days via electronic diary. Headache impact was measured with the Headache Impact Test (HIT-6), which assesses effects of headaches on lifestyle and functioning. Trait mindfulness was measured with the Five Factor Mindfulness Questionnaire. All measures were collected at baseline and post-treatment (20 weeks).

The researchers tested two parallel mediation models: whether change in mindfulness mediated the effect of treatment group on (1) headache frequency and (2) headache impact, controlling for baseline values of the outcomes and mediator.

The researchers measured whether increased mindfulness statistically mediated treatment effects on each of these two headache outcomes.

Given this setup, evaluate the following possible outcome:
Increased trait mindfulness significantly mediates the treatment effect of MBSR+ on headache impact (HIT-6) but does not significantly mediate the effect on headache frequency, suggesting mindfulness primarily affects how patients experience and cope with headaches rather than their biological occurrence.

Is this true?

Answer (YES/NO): YES